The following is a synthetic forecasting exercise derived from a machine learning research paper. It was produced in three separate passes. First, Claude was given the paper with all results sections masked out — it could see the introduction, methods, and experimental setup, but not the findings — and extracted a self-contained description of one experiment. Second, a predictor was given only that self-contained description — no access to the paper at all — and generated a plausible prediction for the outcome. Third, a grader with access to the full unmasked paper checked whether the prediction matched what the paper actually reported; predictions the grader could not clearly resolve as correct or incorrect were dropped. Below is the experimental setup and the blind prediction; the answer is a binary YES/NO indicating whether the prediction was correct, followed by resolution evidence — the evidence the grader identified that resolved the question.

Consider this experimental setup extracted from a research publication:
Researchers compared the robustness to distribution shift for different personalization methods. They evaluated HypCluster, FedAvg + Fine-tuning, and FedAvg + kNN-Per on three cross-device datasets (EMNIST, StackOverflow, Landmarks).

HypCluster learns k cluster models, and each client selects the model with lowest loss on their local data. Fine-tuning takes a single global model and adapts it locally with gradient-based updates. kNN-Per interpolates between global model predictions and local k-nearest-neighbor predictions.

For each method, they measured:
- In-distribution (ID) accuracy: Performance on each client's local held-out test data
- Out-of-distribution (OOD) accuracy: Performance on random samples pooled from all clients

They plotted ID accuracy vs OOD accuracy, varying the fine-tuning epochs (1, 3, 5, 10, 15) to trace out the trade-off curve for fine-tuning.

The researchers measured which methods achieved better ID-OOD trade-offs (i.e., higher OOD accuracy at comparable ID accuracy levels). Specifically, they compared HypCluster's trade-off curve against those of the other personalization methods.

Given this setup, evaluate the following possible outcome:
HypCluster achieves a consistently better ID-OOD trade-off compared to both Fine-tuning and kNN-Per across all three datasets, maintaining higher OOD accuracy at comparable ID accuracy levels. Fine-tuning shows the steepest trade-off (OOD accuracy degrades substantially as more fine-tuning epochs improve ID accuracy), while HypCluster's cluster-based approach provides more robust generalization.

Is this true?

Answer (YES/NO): NO